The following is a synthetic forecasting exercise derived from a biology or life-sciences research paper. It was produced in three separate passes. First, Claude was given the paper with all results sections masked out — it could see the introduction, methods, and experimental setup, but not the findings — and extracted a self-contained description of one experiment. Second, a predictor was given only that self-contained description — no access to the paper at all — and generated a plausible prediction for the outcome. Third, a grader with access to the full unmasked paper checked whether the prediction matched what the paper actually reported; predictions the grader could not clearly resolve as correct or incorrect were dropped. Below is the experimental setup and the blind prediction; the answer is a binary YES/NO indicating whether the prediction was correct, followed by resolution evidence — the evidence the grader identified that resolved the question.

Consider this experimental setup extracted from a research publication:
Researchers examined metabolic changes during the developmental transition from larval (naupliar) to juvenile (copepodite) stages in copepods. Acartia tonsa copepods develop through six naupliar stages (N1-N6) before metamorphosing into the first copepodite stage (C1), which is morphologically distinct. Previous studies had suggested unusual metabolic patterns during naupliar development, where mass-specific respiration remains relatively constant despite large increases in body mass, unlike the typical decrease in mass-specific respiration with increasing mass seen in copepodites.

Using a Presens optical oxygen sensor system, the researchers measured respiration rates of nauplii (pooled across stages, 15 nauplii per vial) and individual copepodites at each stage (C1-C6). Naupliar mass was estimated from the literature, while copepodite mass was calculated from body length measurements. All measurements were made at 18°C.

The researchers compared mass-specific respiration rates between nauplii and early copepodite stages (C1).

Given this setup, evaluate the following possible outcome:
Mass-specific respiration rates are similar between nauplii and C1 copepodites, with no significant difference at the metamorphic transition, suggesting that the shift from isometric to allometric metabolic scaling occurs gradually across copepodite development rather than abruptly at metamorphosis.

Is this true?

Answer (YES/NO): NO